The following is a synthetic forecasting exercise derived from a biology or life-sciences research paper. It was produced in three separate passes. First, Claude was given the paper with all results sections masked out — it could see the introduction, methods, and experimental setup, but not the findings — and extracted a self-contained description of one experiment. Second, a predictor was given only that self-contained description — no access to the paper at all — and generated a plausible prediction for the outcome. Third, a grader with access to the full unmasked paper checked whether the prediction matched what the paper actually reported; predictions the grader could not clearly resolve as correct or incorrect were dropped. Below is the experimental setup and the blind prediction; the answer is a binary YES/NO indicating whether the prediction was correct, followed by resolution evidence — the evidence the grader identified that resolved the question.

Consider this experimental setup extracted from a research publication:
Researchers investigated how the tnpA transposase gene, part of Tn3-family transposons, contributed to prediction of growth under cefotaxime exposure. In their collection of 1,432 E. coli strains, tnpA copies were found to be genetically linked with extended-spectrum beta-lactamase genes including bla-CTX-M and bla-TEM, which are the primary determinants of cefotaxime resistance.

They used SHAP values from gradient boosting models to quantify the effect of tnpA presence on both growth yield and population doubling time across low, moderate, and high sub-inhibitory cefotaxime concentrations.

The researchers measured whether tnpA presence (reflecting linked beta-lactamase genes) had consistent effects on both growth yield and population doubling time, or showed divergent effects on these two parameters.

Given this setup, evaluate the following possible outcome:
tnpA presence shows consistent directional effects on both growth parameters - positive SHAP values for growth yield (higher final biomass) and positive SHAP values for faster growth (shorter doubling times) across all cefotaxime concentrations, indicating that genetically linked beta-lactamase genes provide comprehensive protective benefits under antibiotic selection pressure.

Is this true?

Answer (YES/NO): NO